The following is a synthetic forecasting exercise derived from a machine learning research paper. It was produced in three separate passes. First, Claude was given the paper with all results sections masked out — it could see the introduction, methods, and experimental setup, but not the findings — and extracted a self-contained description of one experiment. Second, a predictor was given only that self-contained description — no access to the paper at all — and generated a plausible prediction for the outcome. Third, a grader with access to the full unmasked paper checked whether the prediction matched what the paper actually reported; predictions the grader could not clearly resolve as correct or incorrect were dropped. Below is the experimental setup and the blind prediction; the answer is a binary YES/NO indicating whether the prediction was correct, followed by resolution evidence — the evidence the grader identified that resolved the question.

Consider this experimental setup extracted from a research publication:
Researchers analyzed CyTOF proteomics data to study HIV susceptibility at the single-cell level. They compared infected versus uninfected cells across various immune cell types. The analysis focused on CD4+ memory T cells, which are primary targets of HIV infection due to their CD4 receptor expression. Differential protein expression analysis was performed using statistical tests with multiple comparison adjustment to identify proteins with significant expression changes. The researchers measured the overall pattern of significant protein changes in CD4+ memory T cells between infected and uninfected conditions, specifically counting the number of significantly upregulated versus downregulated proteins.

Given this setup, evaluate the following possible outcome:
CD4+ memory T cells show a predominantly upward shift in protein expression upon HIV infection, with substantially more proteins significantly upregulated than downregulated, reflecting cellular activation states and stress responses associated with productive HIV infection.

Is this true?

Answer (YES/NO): NO